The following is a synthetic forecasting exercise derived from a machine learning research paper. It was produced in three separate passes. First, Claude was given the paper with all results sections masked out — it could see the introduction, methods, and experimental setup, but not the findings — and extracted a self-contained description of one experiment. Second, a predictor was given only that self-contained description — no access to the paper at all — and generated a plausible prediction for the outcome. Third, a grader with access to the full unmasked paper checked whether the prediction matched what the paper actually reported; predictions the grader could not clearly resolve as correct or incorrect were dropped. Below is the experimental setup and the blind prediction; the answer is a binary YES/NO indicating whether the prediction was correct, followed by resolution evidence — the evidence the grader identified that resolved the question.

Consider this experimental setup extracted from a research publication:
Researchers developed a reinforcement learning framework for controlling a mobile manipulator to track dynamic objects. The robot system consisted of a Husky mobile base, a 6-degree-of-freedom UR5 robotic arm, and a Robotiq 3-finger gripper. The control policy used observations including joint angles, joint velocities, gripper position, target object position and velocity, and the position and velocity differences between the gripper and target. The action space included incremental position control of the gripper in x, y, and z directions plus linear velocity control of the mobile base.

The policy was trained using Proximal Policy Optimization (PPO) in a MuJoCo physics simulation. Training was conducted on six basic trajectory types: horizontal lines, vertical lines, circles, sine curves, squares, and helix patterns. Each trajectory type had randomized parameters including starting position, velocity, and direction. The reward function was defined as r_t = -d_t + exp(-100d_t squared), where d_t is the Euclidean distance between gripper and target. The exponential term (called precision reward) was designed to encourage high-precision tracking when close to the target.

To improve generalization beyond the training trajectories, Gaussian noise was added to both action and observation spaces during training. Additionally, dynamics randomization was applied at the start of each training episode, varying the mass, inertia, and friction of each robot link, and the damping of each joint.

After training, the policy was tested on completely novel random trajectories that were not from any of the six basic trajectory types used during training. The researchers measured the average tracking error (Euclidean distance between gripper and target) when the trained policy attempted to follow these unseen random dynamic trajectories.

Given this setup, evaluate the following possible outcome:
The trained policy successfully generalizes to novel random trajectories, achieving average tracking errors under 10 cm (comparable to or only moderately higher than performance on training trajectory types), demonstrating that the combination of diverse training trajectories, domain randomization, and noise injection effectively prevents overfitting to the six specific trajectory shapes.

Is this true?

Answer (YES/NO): YES